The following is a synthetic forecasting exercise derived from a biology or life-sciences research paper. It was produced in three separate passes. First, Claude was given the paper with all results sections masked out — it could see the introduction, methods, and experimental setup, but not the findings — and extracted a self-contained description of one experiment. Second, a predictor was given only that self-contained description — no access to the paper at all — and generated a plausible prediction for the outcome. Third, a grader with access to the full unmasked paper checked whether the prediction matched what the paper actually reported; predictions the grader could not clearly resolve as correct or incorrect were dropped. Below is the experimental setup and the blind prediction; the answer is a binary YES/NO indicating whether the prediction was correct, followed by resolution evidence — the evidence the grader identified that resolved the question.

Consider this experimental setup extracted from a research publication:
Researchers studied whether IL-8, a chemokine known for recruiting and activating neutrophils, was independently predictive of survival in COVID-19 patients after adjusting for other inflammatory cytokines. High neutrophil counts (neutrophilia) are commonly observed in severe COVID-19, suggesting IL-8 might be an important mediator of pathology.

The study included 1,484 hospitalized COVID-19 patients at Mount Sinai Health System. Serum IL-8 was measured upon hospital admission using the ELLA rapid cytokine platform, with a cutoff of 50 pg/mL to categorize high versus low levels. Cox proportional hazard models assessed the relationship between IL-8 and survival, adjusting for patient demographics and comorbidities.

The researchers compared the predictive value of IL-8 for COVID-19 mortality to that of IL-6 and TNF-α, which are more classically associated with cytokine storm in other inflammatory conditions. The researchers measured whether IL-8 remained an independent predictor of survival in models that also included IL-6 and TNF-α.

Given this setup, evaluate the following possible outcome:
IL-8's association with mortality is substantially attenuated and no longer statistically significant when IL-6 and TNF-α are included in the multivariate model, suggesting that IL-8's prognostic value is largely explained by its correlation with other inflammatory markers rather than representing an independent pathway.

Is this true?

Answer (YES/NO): NO